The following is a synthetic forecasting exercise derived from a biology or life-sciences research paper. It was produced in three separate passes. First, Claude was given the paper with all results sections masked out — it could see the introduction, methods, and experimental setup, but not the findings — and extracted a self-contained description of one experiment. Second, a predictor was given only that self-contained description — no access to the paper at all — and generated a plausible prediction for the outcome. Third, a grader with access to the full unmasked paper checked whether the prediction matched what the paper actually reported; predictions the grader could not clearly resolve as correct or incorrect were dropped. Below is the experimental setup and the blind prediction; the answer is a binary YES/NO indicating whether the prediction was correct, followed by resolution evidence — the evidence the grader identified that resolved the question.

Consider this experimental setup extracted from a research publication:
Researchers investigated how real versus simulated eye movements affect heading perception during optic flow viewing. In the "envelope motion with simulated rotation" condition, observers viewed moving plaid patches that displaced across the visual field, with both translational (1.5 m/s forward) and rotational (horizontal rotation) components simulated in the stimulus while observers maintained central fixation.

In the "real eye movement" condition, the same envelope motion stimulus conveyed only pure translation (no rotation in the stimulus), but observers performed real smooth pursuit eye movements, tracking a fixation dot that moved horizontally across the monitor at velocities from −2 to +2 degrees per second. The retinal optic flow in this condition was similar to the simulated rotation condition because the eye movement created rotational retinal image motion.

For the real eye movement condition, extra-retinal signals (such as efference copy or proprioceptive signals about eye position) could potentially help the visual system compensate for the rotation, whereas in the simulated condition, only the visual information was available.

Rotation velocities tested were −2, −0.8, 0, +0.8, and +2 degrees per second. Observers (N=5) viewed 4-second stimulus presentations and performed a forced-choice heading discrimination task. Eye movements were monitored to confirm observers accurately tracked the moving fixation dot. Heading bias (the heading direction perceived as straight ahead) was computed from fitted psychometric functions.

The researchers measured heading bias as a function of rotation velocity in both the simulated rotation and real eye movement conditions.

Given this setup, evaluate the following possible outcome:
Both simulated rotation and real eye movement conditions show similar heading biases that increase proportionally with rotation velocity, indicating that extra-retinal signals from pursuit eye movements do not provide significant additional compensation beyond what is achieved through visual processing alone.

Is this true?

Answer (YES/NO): YES